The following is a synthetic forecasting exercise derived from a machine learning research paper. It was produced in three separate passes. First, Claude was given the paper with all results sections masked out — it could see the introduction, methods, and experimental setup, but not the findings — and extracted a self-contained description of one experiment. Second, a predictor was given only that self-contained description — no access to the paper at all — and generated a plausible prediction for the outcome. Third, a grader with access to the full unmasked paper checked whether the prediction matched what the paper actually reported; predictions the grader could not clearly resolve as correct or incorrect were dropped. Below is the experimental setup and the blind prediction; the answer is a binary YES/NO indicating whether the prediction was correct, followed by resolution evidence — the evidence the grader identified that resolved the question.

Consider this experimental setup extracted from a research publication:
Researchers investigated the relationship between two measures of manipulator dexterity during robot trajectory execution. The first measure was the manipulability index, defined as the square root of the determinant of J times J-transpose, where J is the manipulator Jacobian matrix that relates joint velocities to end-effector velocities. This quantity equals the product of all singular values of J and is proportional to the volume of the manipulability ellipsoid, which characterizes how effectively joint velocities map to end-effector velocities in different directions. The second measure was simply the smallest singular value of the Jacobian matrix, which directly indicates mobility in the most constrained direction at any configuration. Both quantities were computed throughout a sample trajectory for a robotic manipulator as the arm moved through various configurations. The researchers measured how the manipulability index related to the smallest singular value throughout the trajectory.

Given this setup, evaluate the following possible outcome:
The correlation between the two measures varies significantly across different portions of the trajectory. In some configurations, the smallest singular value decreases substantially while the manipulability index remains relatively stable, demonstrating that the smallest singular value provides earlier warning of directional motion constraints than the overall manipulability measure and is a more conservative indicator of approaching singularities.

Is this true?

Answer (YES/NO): NO